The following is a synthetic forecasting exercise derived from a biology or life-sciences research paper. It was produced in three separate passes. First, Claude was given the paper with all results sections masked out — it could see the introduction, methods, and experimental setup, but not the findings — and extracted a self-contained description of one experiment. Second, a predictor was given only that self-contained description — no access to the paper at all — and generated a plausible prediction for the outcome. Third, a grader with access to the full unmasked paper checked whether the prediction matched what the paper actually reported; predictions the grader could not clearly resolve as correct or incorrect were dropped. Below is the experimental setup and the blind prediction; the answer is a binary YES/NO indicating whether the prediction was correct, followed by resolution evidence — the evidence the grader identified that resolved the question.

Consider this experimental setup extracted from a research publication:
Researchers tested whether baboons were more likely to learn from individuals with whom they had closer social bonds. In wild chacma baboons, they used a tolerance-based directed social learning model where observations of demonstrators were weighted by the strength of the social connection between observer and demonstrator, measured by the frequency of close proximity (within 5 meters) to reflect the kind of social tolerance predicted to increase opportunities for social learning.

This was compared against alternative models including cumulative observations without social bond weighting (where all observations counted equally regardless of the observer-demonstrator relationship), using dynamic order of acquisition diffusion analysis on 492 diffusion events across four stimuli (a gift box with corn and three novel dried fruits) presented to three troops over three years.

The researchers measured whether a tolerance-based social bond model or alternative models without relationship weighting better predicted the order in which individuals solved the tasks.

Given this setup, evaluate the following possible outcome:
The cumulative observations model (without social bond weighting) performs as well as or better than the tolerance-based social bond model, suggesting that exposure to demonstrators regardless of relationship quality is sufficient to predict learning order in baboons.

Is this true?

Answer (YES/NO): YES